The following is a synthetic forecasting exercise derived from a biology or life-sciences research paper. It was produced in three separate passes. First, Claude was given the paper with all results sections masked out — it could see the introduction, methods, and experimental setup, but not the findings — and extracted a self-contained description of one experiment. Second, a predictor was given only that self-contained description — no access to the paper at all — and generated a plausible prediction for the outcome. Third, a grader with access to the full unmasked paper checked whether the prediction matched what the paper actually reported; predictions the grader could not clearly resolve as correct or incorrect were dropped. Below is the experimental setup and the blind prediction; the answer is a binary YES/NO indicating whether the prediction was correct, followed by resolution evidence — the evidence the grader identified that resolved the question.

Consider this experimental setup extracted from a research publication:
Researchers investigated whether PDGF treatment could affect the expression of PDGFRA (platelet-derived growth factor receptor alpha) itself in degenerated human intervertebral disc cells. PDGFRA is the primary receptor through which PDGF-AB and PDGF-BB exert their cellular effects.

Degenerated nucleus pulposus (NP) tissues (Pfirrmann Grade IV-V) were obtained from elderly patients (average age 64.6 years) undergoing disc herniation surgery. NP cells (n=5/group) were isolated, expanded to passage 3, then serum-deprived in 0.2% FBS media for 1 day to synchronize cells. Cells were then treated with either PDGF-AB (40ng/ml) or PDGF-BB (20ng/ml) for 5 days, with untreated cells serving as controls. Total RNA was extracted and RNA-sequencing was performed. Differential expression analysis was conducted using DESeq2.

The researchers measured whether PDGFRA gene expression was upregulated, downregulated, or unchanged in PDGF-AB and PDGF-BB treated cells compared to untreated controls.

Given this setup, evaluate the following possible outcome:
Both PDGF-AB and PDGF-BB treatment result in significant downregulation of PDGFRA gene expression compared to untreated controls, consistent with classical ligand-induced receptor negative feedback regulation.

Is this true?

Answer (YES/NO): NO